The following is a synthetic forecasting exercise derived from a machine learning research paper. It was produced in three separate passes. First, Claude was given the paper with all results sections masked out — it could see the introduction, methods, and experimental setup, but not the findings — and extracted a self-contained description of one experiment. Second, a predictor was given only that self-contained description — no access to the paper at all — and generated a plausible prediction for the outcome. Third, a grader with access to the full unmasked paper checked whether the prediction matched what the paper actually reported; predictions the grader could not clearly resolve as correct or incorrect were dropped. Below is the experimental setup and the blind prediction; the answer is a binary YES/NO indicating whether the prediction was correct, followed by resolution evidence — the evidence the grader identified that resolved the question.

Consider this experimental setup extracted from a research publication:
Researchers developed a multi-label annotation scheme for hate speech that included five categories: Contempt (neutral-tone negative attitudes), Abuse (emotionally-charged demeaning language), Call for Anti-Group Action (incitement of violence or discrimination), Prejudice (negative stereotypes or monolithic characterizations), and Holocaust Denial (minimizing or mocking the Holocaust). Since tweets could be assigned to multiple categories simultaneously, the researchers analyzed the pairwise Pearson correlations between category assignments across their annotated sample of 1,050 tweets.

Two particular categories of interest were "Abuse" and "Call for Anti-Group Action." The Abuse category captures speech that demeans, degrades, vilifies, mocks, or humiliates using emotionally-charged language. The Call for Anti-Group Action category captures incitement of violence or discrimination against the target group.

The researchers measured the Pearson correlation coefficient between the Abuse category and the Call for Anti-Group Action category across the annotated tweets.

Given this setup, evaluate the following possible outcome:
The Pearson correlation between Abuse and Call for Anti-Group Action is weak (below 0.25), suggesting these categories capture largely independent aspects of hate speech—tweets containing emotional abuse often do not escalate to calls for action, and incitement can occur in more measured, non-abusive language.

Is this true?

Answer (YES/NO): YES